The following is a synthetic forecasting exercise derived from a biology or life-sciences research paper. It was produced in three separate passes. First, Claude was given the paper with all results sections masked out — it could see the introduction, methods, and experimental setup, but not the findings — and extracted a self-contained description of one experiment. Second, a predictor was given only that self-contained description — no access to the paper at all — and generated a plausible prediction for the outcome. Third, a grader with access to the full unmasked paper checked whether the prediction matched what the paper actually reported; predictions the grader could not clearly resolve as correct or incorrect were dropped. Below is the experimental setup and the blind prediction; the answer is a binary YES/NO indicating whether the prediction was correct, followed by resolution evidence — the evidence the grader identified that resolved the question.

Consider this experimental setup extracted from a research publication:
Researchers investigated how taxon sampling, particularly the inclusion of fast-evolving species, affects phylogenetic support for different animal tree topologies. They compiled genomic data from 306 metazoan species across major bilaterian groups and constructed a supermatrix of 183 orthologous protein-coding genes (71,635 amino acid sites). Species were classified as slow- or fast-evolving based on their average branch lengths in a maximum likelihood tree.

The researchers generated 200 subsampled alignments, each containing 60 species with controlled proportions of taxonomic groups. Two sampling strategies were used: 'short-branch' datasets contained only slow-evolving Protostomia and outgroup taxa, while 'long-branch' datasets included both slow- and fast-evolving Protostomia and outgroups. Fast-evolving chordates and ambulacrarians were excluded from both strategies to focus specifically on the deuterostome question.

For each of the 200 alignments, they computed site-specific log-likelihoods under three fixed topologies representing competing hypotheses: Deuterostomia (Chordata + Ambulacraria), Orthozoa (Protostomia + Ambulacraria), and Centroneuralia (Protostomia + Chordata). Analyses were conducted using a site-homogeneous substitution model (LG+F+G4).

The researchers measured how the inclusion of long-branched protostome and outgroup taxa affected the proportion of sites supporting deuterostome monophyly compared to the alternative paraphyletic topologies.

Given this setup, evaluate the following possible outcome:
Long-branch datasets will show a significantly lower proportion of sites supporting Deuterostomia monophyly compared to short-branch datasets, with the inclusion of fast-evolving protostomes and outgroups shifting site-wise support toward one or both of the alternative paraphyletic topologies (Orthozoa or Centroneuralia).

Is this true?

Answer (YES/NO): NO